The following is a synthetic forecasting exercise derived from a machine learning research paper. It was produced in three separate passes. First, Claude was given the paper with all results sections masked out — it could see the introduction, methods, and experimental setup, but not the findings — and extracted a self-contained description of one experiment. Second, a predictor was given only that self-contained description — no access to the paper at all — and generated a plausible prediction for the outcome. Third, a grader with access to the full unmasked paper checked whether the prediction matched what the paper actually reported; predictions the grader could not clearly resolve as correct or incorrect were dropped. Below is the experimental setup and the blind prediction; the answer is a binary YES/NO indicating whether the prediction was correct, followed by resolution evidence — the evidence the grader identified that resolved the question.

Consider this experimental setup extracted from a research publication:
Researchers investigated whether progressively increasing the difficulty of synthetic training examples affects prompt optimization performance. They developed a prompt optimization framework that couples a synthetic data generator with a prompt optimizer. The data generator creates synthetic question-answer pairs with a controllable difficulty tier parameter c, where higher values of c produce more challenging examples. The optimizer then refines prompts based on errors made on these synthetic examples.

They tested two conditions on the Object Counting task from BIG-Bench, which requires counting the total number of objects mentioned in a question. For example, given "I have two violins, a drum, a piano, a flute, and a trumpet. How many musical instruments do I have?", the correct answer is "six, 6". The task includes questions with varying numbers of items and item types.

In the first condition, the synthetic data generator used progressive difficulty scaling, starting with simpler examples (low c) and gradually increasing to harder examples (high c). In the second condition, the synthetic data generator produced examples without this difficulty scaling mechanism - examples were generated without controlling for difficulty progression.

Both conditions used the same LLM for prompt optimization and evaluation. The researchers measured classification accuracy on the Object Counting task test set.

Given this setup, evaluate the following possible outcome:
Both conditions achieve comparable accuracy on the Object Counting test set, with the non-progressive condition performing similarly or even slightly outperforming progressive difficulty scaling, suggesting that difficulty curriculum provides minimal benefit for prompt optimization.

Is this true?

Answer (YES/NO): NO